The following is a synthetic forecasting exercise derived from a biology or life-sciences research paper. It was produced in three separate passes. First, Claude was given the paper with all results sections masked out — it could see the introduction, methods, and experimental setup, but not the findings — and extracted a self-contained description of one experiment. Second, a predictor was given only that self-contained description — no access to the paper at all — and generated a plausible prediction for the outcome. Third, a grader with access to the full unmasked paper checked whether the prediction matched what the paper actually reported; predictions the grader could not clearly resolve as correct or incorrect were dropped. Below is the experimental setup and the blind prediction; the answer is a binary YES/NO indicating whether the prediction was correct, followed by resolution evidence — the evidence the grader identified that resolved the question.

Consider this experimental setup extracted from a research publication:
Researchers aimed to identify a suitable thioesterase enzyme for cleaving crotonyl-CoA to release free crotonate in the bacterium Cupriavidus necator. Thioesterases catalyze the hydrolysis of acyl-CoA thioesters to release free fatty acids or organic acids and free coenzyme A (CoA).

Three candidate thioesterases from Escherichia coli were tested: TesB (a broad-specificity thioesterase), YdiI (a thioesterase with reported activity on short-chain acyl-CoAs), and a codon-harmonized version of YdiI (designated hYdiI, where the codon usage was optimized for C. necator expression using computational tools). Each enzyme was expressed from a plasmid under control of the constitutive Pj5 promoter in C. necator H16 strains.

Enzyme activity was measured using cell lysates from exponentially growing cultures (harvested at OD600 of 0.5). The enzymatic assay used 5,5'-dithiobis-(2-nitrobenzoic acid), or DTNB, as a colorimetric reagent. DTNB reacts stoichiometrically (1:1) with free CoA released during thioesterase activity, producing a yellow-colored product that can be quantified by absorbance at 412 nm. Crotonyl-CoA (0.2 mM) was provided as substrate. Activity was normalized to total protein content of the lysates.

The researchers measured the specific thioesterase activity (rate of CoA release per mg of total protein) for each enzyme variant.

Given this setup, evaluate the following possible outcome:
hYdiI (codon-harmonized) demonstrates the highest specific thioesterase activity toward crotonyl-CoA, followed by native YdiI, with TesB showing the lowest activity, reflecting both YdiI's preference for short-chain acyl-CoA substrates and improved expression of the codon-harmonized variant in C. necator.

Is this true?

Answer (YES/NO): NO